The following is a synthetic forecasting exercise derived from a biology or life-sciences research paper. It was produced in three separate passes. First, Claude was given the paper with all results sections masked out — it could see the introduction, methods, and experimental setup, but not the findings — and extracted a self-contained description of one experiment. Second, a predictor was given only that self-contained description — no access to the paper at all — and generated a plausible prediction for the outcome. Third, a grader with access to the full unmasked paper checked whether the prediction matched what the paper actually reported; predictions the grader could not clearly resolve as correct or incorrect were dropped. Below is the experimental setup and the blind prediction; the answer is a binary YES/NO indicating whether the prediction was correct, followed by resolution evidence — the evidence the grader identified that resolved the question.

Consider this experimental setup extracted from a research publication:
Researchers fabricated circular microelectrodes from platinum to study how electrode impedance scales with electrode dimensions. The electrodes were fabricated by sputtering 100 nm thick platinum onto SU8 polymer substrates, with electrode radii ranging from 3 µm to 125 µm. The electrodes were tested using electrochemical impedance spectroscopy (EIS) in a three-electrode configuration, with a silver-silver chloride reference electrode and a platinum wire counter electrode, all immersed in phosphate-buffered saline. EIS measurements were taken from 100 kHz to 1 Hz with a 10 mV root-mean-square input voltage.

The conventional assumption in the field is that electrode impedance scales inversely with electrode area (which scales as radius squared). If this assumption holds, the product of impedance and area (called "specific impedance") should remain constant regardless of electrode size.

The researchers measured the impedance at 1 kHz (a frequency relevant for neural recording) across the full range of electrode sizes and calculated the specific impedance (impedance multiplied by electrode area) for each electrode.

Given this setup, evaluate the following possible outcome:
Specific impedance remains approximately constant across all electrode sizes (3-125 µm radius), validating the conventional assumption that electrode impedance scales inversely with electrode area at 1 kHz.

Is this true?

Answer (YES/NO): NO